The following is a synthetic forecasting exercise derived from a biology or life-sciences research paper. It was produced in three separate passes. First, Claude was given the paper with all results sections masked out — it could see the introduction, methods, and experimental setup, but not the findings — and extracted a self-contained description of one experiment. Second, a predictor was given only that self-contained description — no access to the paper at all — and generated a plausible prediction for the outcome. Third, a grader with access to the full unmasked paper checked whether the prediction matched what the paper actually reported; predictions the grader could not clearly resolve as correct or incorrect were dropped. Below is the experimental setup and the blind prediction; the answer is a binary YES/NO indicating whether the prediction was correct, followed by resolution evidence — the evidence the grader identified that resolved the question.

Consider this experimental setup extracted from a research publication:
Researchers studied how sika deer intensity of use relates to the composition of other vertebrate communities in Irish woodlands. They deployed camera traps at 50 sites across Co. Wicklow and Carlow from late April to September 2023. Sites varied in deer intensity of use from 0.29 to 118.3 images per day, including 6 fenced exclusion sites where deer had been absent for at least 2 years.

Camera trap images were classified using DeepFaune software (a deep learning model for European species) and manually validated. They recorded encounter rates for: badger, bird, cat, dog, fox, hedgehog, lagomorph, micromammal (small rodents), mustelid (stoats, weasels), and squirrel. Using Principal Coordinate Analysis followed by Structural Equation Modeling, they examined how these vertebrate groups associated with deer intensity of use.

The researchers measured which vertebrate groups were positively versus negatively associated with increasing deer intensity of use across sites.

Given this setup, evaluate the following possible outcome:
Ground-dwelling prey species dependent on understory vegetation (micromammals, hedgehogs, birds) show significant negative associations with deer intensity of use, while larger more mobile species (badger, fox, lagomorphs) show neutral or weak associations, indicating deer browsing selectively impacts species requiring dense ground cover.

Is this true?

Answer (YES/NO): NO